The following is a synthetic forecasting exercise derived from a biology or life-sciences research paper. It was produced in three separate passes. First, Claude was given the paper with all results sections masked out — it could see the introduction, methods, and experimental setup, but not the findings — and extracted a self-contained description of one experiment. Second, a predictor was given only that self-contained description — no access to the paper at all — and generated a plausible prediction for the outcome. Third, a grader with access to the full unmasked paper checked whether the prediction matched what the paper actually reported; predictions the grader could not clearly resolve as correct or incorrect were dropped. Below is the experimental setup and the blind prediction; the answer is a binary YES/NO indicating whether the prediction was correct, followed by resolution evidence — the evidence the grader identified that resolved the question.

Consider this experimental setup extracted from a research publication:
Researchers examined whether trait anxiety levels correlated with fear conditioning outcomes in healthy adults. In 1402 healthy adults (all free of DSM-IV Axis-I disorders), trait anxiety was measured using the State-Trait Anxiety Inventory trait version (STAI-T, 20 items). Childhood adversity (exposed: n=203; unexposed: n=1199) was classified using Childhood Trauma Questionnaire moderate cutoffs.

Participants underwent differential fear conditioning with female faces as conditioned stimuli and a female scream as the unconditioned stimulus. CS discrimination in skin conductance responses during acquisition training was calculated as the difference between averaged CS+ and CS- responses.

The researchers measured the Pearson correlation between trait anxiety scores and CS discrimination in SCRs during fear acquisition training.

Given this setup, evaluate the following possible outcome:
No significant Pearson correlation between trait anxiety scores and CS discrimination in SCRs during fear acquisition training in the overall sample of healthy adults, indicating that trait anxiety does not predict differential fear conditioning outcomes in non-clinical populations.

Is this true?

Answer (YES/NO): YES